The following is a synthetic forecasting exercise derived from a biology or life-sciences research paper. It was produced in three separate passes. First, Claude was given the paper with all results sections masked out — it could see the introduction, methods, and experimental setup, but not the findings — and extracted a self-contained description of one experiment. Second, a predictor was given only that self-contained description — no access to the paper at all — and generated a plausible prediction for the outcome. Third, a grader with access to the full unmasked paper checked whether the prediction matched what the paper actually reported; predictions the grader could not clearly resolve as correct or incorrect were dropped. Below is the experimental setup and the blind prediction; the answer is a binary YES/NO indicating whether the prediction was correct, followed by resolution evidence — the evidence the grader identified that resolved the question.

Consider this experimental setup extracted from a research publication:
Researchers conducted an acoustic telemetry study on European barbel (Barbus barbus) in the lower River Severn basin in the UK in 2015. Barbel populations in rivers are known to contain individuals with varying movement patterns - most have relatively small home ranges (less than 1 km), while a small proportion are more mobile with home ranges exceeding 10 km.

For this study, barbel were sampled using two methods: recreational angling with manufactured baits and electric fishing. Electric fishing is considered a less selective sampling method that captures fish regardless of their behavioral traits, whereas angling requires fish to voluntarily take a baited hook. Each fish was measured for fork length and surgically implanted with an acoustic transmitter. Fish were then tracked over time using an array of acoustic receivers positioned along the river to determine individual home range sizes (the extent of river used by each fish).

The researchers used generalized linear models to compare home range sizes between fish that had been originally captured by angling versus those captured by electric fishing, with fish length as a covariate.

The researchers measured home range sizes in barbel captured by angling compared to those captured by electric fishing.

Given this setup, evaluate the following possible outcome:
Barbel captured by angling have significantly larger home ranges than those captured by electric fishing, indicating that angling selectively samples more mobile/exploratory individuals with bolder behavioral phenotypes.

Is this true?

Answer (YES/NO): NO